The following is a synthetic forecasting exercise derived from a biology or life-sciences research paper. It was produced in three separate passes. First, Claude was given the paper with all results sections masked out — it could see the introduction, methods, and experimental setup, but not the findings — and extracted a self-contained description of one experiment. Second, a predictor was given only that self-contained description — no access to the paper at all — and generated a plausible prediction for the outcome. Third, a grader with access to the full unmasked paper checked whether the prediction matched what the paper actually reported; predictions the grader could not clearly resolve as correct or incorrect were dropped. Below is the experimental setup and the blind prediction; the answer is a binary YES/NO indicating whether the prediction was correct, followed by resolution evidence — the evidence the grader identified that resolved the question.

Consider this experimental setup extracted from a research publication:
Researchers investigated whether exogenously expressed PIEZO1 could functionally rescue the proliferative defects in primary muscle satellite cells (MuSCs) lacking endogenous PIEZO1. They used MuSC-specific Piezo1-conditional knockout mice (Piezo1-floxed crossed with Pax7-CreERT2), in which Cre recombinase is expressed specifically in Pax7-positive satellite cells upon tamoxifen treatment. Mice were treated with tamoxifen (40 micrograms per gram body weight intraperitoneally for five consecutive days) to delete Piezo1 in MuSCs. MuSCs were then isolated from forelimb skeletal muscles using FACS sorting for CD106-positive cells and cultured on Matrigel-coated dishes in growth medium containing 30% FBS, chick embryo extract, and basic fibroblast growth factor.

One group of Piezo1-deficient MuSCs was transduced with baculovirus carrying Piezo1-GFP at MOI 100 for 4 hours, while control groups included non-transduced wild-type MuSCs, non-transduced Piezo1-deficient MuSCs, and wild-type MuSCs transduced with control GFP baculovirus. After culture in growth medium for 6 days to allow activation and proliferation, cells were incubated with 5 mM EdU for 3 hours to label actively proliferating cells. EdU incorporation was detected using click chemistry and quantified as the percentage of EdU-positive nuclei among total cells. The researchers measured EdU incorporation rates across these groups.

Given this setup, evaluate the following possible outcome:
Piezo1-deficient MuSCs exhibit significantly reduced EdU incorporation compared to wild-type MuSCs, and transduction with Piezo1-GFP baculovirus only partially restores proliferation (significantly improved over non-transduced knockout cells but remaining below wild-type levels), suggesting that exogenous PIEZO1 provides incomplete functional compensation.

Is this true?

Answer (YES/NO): NO